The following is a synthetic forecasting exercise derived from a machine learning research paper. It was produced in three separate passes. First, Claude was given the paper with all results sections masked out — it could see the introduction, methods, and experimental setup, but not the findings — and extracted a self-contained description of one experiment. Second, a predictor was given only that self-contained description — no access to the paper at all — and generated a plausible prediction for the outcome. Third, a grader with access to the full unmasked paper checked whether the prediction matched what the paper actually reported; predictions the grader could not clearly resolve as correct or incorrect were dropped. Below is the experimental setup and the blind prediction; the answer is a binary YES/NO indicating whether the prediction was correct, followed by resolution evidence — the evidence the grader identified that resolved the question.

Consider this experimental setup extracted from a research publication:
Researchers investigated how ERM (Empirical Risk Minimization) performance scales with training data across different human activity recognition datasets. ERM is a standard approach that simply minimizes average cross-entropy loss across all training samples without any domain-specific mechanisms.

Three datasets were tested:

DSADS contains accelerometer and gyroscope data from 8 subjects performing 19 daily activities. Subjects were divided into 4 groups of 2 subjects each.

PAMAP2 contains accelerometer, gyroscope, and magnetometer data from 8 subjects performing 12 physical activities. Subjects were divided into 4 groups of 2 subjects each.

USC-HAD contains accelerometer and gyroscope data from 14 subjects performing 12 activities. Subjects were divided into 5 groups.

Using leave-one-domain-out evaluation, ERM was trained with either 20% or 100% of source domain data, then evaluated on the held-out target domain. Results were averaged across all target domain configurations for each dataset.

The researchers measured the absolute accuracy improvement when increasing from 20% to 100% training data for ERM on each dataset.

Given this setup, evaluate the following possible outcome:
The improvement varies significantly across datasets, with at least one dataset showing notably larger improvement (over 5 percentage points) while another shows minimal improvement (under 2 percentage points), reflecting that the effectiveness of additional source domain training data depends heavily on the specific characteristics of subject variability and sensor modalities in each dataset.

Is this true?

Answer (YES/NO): NO